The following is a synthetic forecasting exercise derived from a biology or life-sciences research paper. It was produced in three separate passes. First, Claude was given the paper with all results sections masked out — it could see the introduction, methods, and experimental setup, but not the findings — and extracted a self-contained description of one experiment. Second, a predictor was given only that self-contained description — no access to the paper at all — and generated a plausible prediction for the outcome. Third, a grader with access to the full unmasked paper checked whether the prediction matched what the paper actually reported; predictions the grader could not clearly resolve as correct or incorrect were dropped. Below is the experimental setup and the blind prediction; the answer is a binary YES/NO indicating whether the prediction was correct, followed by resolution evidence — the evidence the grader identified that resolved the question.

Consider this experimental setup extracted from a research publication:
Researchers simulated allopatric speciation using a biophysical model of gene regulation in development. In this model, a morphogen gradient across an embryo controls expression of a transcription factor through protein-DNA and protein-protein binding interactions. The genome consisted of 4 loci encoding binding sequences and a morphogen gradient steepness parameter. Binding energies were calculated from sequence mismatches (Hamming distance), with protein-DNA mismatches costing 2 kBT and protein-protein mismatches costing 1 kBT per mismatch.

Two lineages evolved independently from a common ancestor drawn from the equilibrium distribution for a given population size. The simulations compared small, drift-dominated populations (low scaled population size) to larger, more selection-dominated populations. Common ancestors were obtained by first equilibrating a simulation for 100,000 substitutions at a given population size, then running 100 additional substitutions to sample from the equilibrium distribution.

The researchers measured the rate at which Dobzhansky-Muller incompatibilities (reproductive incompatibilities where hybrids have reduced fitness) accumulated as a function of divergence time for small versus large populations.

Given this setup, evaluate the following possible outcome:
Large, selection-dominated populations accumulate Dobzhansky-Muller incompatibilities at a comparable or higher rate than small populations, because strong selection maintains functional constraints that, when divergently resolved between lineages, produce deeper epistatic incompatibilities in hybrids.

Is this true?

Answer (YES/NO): NO